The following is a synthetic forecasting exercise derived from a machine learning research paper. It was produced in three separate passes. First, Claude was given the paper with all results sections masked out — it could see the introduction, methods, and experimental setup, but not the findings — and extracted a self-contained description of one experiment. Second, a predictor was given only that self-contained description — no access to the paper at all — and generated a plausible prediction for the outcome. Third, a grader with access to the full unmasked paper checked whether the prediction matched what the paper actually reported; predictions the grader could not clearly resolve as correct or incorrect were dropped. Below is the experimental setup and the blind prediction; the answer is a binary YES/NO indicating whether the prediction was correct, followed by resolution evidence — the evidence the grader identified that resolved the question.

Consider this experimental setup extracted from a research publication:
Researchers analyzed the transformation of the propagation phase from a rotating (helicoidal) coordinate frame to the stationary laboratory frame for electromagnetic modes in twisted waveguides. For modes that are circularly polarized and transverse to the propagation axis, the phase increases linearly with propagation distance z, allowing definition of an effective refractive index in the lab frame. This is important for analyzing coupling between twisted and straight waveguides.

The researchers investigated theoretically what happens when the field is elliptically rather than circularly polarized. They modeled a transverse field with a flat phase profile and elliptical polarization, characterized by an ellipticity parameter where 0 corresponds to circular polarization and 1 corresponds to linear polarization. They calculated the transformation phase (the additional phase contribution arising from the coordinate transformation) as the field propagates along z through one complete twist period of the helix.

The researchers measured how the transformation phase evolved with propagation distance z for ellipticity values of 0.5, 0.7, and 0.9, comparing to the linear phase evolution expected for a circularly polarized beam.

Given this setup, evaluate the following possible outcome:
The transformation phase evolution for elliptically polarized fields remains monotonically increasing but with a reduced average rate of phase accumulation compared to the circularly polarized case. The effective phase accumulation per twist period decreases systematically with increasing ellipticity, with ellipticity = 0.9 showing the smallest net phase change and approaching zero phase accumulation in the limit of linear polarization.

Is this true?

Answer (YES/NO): NO